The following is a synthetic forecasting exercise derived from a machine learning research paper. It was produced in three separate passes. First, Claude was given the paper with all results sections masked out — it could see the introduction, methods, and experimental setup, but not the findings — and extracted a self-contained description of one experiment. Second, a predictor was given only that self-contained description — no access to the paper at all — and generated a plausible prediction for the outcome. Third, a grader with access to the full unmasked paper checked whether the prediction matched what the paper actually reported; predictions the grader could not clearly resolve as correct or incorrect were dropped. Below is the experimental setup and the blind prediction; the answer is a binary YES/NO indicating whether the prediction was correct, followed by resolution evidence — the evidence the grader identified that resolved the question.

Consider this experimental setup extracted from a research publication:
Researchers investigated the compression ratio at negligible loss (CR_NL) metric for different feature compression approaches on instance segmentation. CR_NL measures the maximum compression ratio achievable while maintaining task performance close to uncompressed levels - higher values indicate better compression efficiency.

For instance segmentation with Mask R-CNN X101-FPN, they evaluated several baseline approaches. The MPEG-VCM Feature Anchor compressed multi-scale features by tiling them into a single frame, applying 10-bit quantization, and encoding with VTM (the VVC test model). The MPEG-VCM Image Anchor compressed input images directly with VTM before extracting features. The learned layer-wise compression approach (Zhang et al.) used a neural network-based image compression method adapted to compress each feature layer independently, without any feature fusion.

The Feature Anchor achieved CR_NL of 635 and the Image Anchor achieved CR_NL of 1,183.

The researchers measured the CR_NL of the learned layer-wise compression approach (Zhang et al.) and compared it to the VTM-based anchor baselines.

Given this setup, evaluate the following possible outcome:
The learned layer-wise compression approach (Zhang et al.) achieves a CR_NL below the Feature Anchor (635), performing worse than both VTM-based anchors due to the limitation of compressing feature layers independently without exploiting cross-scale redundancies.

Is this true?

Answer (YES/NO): NO